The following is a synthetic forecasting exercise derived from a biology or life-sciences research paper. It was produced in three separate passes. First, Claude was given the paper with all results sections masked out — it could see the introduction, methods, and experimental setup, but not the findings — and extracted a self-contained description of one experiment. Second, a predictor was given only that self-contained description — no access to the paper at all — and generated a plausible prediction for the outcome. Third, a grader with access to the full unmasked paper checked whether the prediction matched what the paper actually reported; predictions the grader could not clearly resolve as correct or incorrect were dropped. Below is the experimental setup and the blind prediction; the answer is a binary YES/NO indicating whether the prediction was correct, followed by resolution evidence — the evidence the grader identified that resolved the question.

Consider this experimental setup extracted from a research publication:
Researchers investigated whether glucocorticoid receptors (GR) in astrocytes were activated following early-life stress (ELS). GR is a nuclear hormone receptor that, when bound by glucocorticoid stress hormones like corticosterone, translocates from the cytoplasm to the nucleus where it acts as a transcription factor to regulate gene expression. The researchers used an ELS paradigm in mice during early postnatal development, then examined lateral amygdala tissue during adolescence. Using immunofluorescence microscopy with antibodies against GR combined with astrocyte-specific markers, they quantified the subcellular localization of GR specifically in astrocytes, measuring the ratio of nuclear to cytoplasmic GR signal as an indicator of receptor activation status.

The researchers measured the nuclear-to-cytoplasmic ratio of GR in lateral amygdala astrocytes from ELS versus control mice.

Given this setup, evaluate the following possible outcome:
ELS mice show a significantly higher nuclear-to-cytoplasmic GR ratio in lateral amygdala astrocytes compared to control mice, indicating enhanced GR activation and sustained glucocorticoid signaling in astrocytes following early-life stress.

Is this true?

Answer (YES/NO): YES